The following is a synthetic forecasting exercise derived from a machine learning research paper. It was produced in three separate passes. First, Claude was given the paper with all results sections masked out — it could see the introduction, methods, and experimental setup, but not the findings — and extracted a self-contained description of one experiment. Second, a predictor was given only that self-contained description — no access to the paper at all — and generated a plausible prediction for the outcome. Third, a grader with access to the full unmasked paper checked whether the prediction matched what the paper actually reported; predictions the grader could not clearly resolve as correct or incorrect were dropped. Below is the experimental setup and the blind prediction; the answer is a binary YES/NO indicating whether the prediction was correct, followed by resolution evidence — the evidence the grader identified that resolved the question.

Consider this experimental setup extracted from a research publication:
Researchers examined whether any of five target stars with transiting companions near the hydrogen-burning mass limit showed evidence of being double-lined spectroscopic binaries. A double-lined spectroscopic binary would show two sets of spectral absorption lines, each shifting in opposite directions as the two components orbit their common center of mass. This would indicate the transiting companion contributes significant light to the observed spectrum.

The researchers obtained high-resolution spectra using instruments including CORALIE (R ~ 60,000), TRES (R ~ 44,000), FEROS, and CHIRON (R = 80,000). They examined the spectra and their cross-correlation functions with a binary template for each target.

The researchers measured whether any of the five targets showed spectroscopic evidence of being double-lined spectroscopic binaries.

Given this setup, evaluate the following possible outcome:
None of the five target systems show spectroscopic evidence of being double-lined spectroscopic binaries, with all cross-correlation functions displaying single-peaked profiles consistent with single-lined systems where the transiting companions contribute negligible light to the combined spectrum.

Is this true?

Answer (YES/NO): YES